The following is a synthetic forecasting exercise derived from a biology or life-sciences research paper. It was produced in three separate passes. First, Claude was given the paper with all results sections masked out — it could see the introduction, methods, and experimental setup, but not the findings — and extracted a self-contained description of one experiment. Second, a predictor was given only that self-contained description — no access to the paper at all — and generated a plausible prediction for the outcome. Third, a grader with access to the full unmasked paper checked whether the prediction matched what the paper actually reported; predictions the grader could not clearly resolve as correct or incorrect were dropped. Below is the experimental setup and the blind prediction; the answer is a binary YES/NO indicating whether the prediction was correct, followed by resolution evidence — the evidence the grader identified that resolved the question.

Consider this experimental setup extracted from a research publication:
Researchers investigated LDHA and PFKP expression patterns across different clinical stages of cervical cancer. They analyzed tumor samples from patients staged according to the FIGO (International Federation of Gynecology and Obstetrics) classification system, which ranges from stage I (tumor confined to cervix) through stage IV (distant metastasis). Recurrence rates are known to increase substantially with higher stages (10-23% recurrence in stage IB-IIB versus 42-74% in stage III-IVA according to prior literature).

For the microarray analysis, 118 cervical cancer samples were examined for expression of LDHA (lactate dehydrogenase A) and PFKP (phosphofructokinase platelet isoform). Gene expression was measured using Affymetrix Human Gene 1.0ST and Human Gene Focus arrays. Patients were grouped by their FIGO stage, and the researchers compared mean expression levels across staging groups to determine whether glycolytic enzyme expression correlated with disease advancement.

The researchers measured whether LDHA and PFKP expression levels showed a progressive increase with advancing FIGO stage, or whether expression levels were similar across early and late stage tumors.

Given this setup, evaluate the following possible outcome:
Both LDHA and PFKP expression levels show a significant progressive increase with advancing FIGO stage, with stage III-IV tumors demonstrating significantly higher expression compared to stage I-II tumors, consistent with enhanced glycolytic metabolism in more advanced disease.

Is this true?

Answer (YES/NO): NO